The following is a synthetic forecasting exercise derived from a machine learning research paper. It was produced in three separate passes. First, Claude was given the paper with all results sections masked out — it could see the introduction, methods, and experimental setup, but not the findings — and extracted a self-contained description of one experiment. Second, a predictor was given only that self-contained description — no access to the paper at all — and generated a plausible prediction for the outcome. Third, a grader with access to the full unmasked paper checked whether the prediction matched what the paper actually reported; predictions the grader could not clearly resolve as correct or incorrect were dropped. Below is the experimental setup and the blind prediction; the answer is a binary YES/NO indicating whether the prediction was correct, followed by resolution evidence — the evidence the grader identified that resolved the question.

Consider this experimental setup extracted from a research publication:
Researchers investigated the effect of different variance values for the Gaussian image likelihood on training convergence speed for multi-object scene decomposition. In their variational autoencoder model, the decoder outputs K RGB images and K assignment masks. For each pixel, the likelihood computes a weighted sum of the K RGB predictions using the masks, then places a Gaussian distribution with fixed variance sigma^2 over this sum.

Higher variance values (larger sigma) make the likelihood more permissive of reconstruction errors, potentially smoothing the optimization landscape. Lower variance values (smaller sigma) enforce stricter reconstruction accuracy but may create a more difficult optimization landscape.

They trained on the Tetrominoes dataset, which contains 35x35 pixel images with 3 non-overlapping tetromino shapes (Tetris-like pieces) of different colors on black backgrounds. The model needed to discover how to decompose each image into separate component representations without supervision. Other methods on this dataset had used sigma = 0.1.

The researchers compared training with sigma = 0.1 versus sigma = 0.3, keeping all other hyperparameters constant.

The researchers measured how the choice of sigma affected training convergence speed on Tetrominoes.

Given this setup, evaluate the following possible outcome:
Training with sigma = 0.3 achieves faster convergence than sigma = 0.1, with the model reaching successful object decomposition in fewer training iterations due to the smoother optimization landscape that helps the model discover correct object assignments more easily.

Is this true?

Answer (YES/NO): YES